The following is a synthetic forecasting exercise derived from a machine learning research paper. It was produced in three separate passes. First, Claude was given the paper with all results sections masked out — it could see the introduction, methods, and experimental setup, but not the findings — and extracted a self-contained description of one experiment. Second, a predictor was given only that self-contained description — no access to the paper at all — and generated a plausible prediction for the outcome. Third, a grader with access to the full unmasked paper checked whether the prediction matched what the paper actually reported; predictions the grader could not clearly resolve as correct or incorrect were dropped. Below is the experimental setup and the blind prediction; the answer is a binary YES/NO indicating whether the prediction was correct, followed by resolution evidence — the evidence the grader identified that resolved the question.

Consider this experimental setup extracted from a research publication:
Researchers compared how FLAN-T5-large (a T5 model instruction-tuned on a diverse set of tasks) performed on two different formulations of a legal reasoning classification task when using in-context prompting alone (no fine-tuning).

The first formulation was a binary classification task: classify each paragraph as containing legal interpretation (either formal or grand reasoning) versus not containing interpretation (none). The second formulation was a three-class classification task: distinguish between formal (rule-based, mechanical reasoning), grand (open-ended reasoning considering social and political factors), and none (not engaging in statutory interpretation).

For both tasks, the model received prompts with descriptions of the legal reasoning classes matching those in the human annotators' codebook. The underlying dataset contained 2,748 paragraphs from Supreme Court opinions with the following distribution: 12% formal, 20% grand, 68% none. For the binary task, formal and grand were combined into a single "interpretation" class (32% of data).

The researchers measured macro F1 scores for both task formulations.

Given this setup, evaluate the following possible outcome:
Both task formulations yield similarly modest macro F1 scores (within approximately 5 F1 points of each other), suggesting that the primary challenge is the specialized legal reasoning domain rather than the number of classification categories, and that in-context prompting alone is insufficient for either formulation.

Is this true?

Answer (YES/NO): NO